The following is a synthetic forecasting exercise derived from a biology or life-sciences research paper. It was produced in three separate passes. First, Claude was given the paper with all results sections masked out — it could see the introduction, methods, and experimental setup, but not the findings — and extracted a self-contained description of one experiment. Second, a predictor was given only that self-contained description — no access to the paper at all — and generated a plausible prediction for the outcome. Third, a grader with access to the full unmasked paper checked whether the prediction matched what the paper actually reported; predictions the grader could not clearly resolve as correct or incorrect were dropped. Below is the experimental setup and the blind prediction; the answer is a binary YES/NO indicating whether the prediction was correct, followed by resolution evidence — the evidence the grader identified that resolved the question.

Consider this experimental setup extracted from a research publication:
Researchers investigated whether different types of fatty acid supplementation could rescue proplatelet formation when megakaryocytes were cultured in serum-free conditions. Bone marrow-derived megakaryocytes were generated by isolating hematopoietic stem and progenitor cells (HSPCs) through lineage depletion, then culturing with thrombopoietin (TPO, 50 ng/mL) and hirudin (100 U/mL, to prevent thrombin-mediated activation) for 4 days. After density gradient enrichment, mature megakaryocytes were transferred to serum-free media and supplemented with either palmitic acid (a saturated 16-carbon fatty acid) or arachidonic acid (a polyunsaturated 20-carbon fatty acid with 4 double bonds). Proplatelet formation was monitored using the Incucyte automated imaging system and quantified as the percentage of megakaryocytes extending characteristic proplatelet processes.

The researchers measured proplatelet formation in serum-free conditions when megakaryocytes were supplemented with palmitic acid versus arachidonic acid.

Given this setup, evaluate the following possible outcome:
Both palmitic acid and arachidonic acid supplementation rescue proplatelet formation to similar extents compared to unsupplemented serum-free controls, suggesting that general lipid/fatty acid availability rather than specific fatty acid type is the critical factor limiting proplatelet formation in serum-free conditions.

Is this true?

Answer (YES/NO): NO